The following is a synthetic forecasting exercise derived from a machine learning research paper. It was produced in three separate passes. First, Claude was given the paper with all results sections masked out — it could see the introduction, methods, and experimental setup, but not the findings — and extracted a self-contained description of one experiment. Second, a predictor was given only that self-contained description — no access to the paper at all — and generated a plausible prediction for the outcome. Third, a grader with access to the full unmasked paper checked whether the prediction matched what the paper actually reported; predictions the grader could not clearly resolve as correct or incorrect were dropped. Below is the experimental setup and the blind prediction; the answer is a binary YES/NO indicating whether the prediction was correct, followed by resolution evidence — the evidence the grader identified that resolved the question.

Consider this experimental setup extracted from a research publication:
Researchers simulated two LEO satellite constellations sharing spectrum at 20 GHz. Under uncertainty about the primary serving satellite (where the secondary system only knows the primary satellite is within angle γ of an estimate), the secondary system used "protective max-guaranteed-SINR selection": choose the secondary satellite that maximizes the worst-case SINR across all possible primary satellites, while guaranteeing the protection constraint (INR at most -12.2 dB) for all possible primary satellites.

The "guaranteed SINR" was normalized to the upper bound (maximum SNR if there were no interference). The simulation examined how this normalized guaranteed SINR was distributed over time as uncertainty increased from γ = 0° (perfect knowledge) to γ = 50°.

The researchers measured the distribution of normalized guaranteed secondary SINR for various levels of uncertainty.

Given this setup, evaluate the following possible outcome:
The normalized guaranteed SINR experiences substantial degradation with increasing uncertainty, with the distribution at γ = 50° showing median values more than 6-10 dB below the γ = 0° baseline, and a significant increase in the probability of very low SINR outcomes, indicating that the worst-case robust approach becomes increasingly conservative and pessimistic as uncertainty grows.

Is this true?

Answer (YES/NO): NO